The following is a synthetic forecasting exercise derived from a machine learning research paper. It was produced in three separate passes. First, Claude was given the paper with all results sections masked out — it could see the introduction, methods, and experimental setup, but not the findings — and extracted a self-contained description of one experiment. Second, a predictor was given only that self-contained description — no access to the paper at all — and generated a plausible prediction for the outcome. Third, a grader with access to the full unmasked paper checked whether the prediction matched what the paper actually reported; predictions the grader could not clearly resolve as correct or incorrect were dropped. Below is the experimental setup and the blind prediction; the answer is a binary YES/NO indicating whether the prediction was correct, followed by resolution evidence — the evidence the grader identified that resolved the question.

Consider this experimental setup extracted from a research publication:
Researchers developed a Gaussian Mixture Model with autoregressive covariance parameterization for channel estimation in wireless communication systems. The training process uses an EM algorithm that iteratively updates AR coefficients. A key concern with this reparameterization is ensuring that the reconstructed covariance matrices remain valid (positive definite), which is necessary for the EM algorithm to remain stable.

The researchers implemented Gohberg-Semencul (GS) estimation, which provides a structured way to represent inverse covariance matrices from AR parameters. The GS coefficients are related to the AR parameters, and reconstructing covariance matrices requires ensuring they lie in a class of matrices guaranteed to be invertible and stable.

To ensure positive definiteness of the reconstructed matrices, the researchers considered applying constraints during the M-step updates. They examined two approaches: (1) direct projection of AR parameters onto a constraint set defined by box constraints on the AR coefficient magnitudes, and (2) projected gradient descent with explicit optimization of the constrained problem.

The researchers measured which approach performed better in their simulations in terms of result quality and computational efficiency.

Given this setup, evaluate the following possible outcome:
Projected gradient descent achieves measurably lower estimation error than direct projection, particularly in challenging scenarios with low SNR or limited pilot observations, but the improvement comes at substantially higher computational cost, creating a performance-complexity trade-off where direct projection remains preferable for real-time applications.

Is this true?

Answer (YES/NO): NO